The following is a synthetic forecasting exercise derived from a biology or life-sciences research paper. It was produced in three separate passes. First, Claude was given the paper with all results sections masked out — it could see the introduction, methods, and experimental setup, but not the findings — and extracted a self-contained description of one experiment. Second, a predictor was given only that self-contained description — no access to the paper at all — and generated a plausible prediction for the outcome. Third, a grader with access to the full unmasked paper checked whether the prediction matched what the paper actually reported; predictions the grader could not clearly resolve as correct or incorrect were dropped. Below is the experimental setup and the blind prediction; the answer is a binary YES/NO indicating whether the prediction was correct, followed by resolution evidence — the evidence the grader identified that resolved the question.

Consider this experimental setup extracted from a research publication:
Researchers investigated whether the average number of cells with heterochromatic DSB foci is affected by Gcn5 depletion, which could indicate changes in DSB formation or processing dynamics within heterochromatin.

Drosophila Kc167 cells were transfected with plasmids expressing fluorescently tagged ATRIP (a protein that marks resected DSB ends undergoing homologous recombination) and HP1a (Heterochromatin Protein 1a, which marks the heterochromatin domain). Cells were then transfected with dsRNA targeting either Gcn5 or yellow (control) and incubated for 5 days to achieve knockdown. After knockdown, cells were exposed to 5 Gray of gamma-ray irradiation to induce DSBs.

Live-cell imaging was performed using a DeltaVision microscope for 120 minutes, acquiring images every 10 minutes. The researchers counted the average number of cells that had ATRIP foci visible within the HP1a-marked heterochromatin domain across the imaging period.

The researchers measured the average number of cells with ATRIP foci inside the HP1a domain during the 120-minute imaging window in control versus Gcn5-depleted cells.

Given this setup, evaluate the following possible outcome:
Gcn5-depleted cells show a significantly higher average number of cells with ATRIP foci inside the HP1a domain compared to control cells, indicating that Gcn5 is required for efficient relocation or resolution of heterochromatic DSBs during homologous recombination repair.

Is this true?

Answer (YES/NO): NO